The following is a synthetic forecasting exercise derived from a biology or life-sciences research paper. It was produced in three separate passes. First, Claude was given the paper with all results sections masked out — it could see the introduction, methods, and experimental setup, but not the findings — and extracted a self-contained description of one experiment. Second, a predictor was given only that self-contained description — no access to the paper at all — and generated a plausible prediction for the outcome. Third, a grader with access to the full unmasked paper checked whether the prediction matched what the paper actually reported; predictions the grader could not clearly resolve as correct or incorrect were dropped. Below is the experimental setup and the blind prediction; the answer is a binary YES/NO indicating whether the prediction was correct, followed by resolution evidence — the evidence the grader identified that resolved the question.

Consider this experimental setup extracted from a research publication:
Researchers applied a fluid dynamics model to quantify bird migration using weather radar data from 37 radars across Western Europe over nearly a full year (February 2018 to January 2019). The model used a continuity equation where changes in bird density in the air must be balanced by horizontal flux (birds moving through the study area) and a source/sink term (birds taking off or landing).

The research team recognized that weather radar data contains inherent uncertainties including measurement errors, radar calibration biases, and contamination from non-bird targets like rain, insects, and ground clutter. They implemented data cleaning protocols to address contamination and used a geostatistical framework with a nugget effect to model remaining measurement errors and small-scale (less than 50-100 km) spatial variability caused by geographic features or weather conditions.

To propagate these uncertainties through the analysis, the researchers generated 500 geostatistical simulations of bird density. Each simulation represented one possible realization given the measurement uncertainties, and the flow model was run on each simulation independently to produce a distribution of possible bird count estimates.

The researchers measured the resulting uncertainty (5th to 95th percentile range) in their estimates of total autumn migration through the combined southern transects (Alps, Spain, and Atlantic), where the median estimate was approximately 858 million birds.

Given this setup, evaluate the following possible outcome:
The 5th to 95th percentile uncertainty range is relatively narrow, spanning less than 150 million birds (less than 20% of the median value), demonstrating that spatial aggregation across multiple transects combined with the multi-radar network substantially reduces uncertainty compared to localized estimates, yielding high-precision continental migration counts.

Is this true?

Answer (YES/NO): YES